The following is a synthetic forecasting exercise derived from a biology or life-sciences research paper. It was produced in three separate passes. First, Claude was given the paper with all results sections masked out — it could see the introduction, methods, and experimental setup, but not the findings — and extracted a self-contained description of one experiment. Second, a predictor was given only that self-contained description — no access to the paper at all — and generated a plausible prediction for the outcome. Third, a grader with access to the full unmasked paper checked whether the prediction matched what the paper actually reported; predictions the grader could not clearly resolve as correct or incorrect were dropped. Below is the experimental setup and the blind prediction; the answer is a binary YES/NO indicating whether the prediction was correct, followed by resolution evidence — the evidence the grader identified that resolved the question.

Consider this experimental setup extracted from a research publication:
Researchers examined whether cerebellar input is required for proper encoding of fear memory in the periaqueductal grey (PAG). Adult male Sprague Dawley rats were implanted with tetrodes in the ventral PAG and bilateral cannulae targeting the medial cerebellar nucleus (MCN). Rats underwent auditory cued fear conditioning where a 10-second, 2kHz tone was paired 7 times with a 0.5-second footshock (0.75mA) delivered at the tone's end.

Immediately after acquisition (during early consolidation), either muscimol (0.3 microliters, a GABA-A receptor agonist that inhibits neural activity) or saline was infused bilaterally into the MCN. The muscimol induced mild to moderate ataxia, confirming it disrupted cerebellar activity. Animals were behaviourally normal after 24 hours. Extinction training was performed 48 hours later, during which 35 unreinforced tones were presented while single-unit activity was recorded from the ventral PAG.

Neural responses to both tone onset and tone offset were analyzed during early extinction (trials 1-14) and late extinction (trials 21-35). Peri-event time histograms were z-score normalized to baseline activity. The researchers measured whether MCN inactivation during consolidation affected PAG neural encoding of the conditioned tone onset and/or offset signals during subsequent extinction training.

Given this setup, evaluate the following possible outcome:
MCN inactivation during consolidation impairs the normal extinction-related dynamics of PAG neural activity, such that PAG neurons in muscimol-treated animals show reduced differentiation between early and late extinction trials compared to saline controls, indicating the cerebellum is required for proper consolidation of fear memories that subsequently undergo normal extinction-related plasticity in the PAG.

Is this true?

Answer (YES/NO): NO